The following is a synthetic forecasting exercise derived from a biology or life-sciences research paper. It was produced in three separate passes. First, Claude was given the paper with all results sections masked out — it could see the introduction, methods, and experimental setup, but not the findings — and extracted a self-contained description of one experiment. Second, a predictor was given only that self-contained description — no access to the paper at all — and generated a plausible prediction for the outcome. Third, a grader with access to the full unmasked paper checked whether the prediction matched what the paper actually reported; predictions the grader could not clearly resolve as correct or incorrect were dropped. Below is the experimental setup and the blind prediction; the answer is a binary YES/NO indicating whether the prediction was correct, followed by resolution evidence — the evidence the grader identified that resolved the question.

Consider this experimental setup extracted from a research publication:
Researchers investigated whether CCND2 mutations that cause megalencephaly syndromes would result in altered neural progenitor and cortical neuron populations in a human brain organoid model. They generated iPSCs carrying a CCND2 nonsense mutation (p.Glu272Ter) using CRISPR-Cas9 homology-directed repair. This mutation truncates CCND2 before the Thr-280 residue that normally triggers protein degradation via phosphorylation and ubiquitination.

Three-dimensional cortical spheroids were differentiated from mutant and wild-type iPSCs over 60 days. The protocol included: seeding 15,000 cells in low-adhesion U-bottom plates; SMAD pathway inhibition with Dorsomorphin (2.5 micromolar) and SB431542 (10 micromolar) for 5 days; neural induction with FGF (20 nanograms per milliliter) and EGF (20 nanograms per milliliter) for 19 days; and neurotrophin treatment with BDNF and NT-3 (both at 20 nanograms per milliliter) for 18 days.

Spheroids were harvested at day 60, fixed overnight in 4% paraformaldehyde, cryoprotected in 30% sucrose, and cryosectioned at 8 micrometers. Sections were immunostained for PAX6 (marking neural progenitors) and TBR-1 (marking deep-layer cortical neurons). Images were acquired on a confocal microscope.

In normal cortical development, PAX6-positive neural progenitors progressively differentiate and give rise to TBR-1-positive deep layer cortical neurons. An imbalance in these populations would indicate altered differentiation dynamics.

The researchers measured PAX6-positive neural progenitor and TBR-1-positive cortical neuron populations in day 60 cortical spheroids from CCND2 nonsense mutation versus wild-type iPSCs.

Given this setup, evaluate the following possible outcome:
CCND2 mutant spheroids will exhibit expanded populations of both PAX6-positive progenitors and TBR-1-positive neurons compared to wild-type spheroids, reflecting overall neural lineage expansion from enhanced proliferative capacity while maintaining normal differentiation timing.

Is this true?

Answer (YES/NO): NO